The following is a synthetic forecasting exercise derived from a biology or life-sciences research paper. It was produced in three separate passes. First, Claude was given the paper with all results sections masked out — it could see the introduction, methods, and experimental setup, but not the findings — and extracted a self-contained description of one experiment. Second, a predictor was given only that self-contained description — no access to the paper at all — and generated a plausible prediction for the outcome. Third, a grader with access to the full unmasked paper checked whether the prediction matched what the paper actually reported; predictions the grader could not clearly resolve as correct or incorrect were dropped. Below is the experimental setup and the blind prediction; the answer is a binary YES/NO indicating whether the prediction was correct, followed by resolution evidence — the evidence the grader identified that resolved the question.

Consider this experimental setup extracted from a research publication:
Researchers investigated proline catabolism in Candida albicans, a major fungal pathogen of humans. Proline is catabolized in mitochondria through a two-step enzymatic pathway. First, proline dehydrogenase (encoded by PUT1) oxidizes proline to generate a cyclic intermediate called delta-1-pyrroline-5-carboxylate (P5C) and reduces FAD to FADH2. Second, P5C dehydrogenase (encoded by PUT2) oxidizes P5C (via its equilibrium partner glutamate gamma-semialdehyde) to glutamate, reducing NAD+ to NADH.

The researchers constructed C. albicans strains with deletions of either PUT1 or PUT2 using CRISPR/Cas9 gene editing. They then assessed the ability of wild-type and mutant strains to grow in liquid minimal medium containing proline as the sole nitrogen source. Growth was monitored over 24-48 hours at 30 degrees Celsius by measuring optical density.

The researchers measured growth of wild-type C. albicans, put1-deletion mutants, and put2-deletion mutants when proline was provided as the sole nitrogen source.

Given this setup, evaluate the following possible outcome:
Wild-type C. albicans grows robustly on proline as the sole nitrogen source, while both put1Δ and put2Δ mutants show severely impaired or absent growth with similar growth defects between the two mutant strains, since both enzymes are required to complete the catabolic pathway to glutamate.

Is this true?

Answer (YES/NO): NO